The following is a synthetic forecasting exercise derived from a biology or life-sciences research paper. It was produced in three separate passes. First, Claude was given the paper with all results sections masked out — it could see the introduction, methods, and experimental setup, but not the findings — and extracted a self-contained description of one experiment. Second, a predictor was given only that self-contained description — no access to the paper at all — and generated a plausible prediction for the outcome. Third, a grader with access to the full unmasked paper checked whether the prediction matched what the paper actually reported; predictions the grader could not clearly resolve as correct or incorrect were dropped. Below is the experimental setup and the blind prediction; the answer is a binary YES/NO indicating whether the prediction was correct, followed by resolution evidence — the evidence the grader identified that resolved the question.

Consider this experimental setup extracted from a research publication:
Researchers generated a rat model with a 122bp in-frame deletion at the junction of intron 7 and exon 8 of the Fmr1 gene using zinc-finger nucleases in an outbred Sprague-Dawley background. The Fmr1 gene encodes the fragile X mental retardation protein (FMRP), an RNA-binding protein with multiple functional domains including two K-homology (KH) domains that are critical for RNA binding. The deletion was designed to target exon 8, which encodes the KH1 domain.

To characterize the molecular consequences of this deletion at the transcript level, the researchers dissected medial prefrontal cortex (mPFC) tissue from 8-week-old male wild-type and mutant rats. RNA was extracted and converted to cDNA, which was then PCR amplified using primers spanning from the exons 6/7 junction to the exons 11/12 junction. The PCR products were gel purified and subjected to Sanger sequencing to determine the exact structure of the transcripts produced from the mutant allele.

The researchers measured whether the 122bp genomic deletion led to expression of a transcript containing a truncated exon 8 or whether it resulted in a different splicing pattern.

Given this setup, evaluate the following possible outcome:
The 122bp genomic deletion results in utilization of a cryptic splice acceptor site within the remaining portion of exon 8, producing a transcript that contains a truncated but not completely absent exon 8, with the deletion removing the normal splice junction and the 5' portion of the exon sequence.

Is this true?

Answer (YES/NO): NO